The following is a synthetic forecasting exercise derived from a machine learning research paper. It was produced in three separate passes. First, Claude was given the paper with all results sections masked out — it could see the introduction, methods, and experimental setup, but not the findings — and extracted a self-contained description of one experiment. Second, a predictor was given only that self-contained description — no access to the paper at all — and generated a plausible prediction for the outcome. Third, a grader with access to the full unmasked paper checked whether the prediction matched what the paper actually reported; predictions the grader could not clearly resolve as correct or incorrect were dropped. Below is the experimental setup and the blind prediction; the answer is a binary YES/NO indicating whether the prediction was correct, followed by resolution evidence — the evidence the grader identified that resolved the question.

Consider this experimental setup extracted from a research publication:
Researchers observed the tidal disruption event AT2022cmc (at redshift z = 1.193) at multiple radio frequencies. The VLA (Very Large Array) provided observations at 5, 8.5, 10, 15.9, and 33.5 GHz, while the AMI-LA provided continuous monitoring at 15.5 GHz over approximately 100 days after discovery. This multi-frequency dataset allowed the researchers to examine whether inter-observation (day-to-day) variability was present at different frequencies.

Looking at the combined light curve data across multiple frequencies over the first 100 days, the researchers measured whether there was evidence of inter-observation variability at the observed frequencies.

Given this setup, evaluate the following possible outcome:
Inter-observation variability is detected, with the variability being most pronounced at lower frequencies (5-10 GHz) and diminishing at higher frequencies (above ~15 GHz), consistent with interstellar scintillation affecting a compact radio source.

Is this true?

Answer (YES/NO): NO